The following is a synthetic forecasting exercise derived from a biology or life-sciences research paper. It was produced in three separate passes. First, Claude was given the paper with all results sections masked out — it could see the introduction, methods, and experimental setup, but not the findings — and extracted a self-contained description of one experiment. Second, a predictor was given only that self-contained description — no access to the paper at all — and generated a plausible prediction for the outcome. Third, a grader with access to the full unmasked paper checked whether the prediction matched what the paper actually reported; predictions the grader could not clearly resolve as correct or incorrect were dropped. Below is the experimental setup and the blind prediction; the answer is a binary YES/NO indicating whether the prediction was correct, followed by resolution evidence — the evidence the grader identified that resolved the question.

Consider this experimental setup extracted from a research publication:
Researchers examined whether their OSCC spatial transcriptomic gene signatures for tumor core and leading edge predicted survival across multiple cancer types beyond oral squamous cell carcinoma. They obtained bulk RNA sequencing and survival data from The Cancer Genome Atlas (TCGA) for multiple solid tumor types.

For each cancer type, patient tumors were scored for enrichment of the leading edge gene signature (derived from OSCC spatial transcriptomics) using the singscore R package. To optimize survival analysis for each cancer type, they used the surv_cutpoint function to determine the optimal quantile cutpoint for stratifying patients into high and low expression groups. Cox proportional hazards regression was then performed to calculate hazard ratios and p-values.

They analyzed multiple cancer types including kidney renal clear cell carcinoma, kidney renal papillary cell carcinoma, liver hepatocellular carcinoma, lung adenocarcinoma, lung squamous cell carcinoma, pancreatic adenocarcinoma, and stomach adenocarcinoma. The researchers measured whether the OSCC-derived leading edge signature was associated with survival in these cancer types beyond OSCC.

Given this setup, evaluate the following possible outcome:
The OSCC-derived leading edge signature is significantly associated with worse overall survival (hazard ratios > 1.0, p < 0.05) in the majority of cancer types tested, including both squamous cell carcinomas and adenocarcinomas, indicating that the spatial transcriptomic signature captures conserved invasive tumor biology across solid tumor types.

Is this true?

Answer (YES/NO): YES